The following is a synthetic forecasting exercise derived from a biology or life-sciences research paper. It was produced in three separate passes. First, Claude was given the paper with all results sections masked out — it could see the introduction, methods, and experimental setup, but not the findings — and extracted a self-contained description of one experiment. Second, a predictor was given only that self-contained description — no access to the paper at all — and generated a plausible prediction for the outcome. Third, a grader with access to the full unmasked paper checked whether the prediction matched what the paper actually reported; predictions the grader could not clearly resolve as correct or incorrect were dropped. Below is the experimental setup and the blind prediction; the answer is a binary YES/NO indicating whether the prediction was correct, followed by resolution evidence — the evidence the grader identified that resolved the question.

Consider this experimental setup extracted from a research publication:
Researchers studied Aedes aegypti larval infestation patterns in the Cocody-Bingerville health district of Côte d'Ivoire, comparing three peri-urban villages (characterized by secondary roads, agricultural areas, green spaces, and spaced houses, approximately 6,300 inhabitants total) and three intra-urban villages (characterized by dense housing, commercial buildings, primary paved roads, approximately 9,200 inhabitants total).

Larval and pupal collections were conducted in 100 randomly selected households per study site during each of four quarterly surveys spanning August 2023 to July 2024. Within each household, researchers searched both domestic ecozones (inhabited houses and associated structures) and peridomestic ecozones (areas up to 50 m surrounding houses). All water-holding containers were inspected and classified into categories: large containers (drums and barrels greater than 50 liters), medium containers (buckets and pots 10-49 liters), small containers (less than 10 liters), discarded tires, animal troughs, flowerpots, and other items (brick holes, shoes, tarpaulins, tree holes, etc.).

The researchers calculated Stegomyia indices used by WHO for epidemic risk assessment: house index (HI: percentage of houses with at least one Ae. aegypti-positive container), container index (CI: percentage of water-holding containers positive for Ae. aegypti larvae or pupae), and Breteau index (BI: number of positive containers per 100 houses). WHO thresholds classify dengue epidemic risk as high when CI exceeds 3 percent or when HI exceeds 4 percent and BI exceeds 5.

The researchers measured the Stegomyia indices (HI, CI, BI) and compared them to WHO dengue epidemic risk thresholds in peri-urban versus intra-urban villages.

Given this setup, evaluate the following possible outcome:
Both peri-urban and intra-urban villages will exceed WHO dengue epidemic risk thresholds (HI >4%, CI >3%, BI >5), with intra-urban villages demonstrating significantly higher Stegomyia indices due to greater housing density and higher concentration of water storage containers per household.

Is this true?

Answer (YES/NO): NO